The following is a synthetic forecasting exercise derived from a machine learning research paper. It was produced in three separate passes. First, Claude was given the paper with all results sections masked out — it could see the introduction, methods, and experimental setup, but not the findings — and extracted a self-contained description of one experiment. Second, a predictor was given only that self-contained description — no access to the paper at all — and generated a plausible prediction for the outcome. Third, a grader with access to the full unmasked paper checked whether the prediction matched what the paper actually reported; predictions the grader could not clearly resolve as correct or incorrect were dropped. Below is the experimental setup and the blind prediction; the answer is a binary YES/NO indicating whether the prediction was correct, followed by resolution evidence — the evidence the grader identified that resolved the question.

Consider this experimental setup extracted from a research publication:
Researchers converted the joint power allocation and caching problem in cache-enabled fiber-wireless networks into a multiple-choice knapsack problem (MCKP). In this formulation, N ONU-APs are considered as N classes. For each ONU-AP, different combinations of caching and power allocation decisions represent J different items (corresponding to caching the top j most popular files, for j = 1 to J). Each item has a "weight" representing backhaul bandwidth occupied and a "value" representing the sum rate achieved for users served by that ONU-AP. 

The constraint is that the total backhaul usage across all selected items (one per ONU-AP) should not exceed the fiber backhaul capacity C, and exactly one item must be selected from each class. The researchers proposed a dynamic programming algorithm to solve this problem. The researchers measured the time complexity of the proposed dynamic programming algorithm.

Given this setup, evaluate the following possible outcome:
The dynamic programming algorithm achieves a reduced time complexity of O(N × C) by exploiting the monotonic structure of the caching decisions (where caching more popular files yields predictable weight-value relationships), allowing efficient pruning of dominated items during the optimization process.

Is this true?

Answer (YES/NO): NO